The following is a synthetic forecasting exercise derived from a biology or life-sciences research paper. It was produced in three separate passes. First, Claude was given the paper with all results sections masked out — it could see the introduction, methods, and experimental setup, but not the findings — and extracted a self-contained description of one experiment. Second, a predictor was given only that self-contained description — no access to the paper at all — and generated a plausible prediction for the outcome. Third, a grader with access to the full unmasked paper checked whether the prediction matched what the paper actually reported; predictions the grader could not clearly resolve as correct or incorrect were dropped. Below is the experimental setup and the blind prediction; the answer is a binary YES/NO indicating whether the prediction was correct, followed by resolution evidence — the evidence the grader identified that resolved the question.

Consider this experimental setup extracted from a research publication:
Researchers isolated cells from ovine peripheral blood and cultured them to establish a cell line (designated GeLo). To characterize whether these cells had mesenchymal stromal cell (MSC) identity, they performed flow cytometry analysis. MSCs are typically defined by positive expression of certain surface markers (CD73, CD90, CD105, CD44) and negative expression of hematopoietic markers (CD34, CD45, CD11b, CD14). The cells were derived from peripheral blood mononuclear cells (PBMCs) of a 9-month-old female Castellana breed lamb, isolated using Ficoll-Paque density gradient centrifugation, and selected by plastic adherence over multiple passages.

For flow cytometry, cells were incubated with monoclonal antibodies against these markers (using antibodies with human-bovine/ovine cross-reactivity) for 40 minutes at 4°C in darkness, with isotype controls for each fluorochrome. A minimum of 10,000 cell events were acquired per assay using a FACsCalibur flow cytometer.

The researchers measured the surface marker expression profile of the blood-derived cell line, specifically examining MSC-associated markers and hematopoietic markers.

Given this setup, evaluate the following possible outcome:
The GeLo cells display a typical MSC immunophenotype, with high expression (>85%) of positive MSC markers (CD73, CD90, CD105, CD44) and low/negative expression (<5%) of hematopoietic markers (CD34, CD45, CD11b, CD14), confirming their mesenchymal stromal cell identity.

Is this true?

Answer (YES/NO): NO